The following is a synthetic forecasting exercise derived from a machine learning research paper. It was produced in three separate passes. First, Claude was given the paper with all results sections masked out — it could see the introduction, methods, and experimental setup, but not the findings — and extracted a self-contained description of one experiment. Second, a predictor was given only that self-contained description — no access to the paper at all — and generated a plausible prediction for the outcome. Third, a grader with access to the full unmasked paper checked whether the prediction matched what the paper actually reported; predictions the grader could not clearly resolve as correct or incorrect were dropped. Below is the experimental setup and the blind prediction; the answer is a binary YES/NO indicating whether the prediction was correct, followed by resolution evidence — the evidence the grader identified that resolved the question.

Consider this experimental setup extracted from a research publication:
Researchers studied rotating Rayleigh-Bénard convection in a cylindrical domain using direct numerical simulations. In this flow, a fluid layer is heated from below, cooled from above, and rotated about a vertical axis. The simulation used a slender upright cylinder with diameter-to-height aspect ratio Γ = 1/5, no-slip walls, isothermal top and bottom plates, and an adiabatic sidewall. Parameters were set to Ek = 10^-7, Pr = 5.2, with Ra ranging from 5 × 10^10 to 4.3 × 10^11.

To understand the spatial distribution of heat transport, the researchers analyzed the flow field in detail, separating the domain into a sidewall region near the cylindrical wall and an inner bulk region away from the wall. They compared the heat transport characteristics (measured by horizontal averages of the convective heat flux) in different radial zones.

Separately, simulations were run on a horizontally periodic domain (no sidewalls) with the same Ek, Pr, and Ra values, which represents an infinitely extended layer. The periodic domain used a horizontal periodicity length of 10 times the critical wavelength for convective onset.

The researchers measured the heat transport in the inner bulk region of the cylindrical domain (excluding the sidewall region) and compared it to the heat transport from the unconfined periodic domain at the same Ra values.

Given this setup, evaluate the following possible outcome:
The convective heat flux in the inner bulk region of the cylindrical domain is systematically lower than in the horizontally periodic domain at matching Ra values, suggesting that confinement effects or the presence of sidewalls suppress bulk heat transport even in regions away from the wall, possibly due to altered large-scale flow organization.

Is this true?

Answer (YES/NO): NO